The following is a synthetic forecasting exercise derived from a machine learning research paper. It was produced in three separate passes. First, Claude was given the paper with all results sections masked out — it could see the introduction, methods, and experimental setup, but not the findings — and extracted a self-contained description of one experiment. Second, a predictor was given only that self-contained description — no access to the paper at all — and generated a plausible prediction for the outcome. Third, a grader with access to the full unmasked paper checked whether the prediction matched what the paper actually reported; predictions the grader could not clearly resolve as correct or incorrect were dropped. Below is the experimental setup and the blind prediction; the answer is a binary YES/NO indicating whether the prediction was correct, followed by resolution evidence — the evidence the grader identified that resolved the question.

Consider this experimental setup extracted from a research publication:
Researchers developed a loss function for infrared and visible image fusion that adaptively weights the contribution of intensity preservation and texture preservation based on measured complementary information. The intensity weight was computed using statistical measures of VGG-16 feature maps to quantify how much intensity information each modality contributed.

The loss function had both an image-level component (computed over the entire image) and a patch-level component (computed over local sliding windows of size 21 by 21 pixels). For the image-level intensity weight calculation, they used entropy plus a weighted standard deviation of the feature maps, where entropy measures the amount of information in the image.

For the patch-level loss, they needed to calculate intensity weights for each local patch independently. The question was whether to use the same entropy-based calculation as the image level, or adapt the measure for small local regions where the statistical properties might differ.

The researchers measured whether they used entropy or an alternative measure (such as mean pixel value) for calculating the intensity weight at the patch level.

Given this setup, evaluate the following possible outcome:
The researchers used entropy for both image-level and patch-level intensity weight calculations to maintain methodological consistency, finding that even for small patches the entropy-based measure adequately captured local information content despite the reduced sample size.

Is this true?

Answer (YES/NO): NO